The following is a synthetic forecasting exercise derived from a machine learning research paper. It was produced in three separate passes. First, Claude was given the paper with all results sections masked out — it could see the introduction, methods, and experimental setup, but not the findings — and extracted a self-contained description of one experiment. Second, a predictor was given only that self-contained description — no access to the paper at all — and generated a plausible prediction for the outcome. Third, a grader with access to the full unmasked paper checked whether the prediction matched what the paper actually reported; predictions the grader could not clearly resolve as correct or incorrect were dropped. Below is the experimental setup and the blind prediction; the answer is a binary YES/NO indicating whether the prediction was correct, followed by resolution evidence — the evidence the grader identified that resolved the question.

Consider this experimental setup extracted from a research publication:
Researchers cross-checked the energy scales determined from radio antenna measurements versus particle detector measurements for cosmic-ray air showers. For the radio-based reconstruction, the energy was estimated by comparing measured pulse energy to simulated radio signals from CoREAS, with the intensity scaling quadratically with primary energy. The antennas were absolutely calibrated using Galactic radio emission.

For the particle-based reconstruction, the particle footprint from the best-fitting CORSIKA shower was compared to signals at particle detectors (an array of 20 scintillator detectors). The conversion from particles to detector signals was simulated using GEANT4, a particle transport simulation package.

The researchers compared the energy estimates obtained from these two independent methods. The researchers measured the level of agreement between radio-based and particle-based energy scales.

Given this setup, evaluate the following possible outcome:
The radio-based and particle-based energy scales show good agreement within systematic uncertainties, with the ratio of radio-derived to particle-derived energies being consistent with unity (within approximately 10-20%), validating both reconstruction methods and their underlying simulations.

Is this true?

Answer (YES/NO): YES